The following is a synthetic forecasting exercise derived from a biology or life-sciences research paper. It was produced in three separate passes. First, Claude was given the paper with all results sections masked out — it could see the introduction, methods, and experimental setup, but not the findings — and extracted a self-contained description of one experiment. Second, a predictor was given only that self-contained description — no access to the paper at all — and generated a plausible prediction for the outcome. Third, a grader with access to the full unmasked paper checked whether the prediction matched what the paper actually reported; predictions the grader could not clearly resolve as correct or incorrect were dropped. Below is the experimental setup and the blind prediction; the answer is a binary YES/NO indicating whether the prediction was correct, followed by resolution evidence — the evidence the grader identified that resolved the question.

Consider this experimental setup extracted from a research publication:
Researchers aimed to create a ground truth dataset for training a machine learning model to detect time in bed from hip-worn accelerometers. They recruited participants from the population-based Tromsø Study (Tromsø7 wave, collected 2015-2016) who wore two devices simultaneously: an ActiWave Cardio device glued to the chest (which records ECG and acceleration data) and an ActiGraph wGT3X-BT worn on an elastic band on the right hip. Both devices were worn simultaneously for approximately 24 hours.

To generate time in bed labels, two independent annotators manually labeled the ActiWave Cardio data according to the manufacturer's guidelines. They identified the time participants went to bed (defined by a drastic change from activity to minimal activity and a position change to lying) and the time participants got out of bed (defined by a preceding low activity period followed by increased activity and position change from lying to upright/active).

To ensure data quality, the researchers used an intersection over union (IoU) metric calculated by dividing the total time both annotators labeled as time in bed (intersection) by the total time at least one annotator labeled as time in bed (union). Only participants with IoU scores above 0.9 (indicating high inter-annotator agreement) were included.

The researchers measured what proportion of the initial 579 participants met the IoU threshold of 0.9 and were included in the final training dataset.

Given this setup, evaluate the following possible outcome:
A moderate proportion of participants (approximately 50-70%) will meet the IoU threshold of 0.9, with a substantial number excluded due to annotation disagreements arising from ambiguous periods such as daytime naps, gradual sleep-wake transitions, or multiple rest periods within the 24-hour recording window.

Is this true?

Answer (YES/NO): NO